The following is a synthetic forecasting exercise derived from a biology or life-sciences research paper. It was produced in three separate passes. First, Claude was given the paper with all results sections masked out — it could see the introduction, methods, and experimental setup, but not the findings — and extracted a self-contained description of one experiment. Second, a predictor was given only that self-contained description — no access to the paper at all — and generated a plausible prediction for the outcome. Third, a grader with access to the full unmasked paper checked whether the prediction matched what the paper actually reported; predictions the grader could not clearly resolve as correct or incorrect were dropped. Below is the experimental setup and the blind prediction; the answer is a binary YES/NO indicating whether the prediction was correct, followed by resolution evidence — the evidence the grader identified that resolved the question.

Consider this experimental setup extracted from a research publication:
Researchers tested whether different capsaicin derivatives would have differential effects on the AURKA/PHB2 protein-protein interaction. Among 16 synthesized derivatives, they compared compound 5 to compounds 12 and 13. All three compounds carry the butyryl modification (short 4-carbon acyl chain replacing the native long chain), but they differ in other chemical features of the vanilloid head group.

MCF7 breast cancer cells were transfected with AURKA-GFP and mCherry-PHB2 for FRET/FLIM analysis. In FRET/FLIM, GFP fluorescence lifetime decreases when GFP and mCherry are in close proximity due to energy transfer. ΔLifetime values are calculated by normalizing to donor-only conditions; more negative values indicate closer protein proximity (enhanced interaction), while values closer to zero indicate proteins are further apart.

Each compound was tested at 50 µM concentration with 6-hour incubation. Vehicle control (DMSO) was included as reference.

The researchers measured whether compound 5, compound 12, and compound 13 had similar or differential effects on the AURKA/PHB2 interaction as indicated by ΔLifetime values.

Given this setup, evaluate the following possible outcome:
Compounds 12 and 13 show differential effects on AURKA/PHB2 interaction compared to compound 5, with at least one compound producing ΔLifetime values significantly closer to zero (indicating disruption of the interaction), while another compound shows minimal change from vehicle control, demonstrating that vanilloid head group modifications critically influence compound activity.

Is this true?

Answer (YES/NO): NO